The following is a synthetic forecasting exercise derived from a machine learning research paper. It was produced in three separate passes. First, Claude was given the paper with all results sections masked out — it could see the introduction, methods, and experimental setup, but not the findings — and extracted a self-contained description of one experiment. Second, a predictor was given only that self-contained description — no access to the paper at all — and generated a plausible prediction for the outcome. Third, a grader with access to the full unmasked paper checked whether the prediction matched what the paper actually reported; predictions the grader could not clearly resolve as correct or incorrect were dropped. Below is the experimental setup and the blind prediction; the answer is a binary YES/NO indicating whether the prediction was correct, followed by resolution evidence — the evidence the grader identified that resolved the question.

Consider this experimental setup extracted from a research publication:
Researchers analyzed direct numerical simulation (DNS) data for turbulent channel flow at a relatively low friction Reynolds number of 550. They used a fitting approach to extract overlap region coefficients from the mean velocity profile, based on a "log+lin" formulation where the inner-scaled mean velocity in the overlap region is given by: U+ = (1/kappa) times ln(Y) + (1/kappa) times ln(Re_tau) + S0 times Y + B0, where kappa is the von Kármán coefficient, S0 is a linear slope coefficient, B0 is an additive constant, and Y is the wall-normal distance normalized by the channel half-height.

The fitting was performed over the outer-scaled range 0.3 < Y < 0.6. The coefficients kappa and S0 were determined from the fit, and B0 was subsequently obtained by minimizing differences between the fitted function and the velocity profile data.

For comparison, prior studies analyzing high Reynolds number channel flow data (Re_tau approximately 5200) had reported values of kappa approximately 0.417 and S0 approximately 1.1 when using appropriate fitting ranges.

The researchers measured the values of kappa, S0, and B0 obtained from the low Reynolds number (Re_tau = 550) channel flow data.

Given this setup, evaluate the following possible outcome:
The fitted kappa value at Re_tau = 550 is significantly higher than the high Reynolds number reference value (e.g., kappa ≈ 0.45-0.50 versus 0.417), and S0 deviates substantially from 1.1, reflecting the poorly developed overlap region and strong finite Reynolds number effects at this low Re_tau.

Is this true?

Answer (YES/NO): YES